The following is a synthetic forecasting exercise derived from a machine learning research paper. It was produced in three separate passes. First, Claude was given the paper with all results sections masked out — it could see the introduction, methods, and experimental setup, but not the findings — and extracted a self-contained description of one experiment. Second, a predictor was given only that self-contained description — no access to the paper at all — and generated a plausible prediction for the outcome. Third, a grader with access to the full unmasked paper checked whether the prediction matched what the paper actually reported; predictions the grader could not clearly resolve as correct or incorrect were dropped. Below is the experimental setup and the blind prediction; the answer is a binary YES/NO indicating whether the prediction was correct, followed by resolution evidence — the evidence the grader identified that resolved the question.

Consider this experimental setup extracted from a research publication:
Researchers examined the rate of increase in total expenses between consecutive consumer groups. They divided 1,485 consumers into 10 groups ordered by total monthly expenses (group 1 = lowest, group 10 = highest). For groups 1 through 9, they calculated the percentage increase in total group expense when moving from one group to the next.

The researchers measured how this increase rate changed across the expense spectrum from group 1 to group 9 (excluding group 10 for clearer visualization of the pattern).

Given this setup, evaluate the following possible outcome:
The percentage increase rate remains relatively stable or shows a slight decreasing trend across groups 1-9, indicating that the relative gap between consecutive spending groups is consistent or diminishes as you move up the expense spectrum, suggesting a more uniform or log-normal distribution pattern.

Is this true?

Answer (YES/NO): NO